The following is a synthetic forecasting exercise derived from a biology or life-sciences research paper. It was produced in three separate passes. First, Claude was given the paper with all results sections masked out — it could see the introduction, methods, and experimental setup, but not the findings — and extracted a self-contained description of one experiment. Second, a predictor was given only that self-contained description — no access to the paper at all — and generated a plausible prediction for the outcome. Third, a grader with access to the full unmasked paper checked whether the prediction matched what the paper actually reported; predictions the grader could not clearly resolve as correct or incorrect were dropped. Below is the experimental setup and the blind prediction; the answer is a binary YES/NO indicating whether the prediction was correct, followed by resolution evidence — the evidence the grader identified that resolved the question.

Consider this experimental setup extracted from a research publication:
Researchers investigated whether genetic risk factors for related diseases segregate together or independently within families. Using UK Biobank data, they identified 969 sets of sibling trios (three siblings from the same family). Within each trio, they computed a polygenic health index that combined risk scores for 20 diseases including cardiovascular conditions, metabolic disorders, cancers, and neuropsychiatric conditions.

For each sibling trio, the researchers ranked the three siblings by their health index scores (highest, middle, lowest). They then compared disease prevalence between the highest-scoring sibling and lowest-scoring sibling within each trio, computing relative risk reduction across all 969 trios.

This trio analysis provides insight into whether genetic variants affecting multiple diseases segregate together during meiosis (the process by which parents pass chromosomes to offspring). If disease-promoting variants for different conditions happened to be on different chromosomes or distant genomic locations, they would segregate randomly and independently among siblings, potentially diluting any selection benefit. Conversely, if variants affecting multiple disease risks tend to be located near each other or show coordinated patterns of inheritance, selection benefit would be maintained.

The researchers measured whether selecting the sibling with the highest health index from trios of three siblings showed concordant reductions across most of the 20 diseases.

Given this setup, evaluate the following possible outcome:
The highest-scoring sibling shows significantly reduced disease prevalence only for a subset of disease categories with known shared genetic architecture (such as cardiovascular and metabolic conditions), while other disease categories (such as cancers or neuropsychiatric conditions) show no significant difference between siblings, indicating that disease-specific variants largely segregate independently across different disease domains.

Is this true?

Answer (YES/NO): NO